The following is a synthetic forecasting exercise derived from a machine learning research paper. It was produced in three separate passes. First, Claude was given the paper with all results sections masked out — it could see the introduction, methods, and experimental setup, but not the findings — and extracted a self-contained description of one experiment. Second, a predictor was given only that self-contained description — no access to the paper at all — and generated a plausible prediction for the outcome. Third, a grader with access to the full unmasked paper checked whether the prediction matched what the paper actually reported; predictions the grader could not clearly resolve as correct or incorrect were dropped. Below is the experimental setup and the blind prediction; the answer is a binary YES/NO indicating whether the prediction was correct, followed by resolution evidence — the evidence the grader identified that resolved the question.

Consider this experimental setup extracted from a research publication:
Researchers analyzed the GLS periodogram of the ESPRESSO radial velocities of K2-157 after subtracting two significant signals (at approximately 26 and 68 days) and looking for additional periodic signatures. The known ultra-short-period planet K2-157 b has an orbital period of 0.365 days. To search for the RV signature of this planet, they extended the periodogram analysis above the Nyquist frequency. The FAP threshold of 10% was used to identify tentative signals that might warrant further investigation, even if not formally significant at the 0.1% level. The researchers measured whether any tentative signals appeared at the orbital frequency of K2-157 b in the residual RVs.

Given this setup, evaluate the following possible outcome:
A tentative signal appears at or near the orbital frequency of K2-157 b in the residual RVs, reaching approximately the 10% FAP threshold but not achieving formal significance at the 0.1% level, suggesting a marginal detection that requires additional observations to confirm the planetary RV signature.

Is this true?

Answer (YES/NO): YES